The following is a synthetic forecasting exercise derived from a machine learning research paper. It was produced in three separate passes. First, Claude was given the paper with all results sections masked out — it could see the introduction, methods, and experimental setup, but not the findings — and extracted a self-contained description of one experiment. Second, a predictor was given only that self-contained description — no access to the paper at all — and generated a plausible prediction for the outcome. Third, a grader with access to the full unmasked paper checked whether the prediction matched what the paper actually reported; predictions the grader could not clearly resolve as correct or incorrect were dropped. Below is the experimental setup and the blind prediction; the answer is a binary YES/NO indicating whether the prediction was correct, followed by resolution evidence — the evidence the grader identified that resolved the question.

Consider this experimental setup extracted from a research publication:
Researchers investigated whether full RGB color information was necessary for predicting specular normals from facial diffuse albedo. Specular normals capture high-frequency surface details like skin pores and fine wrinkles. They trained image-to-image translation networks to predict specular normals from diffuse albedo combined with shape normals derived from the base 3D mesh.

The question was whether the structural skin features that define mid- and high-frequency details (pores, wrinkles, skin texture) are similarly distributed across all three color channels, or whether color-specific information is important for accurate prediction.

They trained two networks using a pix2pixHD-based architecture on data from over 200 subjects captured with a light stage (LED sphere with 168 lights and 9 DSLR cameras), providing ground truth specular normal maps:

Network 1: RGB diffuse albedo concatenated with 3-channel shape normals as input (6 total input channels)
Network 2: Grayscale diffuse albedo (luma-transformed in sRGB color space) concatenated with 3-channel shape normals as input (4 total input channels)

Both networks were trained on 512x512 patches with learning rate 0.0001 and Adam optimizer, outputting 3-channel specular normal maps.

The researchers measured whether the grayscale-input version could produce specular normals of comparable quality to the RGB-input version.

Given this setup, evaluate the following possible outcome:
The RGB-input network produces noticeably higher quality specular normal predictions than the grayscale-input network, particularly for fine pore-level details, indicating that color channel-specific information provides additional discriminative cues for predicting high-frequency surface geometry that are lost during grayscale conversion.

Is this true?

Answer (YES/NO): NO